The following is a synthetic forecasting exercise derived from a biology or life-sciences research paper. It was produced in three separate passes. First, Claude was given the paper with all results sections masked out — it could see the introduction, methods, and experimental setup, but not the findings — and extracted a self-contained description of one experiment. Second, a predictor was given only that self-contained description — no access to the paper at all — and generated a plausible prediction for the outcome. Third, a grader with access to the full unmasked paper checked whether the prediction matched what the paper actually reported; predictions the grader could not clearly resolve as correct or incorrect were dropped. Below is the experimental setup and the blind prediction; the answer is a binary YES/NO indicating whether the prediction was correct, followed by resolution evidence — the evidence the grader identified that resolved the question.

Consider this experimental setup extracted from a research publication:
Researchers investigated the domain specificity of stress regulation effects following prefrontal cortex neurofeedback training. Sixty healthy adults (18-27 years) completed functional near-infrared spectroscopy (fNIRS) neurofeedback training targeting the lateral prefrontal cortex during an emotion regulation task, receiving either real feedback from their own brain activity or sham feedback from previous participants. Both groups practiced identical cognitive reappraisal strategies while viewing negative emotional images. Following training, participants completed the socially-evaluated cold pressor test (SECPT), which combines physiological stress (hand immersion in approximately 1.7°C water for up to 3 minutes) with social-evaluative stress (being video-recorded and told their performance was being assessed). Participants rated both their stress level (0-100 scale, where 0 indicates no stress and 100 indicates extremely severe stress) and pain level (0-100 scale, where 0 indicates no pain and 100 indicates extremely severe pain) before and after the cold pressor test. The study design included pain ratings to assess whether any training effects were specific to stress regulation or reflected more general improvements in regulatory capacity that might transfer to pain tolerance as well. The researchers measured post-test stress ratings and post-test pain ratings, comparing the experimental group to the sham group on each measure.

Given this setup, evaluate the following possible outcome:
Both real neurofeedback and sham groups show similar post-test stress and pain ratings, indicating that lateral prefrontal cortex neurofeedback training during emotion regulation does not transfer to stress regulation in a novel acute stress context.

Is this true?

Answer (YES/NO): NO